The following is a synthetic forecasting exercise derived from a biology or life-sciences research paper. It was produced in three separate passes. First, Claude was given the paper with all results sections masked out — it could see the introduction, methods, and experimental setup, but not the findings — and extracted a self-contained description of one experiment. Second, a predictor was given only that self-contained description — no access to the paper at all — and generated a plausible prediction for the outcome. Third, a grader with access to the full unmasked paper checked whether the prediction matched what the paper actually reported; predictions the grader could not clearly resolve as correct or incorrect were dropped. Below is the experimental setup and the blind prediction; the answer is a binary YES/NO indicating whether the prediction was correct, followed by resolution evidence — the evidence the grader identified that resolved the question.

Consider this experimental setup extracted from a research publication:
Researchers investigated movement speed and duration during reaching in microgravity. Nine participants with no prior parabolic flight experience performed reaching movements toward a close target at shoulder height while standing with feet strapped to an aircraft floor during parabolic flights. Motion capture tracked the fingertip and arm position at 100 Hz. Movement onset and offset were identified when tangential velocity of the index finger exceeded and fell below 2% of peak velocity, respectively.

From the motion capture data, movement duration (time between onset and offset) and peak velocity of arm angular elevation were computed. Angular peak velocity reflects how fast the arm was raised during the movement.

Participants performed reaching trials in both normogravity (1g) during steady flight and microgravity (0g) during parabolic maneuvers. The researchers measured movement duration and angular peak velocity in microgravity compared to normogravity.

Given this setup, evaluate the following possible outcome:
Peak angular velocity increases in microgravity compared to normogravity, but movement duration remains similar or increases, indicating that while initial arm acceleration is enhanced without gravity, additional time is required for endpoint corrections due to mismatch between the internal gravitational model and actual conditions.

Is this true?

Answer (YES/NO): NO